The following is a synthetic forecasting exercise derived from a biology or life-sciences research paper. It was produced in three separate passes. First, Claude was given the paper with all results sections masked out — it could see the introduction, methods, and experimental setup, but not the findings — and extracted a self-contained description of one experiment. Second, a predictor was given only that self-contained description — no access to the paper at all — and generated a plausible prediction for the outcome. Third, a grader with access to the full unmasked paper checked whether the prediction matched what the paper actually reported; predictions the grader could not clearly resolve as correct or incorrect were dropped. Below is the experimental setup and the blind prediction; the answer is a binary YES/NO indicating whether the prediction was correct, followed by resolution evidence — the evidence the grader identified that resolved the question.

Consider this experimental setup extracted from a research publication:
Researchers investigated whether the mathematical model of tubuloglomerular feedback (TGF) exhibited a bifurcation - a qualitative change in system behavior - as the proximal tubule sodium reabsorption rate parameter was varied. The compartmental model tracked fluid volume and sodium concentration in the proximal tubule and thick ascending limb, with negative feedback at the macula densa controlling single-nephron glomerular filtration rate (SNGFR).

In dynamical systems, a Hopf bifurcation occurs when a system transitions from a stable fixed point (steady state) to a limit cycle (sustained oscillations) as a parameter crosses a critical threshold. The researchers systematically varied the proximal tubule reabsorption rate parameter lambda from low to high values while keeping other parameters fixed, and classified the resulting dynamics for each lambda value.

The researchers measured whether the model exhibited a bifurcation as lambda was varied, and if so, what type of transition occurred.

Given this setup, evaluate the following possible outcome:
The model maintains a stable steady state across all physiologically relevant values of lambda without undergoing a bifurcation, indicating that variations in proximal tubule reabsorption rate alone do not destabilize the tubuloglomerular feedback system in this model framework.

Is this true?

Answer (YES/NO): NO